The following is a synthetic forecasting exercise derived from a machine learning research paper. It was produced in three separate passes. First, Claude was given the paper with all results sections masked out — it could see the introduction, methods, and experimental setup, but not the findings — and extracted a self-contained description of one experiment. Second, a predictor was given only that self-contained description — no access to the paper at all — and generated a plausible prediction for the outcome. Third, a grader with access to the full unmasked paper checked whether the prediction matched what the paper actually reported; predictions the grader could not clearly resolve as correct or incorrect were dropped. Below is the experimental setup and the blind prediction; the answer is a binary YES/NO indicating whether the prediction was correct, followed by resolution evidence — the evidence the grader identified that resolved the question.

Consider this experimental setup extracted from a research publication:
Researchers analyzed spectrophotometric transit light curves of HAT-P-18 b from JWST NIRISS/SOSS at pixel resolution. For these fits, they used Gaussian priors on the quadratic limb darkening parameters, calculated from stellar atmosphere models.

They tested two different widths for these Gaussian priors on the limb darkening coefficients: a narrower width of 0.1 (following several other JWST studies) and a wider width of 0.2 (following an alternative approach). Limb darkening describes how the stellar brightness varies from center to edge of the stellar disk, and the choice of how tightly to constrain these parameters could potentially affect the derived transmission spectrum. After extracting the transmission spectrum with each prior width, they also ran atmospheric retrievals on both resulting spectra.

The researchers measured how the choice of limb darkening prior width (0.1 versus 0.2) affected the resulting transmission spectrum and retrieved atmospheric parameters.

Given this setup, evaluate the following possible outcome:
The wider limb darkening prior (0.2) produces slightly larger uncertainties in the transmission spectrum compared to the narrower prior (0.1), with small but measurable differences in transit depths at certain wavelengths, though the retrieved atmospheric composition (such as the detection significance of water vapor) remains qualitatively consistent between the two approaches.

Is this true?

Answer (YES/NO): NO